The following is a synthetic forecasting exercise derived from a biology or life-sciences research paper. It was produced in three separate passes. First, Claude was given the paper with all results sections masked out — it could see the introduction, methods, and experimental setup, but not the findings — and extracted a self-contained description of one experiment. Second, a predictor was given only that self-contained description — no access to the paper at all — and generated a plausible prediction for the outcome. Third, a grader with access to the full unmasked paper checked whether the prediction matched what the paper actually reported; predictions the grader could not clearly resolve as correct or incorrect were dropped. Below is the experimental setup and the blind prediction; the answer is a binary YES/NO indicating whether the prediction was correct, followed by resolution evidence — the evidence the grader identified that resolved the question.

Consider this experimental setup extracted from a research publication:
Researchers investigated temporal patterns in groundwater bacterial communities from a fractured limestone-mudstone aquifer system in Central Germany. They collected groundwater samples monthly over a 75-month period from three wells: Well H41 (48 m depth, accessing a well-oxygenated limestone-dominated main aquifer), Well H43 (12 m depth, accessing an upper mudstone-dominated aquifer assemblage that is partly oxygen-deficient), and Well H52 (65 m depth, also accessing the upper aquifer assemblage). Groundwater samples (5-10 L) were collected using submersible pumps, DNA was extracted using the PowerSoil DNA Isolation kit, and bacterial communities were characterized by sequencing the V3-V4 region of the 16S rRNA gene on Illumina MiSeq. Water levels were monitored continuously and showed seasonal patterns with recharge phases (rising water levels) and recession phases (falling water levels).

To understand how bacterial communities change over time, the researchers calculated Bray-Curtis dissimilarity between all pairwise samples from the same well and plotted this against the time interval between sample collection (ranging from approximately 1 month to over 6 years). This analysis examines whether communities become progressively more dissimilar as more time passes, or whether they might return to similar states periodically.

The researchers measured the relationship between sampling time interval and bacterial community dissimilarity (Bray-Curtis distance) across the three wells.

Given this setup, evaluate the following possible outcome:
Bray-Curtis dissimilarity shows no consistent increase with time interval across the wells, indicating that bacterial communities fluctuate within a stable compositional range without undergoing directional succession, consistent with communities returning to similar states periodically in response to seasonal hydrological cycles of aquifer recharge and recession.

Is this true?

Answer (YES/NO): NO